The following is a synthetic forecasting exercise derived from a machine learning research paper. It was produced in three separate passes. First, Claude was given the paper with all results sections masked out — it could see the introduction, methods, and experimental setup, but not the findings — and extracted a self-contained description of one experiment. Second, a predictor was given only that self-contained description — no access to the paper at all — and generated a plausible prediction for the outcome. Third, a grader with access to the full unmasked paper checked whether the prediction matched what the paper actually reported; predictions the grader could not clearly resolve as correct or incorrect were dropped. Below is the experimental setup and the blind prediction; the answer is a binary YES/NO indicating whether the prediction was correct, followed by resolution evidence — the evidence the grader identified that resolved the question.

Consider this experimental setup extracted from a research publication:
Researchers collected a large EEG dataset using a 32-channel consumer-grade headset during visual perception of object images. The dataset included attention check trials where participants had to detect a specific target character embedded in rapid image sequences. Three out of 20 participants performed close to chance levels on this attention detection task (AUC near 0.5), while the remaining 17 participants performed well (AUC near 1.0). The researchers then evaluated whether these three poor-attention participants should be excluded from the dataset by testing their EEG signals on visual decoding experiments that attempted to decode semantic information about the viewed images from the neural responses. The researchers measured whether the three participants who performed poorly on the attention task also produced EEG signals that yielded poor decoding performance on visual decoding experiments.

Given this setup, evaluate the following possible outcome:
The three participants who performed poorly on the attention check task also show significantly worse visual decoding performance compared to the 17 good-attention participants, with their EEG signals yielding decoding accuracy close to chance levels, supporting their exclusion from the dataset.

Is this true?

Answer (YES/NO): NO